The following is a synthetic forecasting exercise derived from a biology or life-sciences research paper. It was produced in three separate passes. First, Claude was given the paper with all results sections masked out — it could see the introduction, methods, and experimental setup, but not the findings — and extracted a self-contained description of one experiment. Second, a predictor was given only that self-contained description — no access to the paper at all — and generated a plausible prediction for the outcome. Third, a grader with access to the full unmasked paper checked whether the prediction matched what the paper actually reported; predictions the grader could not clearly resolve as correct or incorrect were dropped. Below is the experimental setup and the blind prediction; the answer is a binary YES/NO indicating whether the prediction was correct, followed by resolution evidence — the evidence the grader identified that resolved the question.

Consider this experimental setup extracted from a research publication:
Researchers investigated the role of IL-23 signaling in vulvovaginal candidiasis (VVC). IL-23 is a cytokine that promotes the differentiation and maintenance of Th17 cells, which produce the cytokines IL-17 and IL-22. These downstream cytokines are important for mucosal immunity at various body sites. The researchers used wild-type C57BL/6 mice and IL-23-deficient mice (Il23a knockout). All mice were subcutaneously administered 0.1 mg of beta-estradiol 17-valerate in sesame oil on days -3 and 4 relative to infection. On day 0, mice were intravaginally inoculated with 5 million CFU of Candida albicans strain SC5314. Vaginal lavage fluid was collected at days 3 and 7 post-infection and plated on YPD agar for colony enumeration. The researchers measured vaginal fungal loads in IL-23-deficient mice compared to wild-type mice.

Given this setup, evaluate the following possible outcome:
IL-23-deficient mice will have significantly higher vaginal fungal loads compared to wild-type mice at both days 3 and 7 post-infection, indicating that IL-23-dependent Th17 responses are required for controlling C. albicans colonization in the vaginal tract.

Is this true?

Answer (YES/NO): NO